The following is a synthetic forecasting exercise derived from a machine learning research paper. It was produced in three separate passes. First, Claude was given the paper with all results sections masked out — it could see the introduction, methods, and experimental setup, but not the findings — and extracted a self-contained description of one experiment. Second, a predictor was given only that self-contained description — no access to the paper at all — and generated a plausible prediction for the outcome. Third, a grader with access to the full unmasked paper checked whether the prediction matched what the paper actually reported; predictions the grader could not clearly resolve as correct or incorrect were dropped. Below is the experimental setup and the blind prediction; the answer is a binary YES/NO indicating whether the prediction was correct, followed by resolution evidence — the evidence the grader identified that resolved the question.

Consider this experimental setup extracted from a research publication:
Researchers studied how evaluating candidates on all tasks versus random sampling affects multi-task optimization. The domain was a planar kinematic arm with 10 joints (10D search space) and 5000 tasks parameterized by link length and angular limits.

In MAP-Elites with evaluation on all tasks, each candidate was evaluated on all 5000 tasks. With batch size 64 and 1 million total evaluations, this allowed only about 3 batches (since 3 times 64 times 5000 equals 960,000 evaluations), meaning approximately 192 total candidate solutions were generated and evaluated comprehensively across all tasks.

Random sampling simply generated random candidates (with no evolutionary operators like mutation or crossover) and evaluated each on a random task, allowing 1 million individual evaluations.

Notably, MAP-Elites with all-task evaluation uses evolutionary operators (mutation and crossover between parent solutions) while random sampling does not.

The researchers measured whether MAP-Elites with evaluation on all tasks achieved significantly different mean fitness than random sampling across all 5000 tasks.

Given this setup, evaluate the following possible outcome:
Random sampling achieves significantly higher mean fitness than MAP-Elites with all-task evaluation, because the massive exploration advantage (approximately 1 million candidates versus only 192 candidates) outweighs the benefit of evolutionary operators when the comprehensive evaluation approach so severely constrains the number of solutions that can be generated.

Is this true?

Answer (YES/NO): NO